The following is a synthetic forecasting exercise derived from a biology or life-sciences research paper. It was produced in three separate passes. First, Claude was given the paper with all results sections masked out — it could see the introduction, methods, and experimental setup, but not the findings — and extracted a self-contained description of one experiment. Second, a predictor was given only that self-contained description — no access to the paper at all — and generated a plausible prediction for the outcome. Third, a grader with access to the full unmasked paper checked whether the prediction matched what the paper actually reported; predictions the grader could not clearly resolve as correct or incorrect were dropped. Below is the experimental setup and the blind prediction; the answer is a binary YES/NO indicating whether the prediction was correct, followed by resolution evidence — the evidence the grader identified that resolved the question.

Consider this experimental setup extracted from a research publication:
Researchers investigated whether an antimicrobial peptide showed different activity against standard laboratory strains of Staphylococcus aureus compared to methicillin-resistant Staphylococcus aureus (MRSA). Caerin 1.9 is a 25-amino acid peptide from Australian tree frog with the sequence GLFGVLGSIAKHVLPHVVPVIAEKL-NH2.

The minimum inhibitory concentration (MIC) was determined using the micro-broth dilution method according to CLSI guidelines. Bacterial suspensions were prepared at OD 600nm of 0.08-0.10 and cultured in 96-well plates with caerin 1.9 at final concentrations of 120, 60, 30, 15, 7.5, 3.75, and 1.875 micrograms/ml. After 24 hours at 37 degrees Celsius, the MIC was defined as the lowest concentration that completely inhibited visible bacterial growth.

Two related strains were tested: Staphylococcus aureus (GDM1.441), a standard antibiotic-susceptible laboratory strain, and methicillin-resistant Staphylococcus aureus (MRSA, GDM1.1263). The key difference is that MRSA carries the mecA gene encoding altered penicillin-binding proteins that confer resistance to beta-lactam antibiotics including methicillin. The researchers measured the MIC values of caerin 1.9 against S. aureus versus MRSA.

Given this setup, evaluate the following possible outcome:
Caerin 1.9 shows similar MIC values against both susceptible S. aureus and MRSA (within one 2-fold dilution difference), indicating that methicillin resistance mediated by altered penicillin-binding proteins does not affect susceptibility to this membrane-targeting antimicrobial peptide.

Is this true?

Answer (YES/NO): YES